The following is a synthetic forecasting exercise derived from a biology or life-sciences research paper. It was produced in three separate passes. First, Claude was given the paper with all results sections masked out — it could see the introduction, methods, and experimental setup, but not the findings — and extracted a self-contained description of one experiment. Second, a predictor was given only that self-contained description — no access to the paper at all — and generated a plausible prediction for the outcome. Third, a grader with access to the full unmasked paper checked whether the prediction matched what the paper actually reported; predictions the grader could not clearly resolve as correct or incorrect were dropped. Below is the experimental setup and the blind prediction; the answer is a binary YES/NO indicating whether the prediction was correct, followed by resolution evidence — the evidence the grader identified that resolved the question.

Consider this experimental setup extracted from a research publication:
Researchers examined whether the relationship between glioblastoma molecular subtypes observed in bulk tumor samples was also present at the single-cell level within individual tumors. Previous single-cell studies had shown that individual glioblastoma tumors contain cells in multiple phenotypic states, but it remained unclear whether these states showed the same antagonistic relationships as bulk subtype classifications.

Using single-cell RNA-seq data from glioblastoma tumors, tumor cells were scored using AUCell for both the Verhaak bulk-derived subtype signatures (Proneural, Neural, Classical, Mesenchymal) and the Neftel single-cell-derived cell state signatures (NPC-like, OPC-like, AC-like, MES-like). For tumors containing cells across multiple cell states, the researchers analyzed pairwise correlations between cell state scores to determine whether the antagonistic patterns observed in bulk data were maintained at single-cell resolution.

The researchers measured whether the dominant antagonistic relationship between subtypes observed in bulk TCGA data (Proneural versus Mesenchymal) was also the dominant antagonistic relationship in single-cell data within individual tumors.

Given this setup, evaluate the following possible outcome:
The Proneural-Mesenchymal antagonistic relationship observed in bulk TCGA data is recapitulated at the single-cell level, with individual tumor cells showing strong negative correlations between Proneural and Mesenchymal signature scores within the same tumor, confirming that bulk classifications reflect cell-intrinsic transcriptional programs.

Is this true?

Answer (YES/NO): YES